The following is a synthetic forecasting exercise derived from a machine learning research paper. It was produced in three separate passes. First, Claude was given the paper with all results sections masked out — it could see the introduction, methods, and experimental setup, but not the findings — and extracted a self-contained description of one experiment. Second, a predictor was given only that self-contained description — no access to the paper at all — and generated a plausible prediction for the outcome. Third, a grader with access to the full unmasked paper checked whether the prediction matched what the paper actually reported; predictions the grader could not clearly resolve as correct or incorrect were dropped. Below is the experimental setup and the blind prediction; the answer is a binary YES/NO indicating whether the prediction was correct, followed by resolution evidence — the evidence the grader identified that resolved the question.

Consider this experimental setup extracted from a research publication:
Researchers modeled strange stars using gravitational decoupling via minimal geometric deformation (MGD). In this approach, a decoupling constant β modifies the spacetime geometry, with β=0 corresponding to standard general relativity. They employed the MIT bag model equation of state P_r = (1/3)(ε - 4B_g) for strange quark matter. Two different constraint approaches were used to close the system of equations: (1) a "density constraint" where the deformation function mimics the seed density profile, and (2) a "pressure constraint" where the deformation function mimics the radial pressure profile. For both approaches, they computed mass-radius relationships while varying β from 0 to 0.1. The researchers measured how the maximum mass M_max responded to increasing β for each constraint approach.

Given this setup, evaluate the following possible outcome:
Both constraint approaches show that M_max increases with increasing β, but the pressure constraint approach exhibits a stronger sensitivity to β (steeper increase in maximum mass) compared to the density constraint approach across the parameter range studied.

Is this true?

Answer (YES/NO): NO